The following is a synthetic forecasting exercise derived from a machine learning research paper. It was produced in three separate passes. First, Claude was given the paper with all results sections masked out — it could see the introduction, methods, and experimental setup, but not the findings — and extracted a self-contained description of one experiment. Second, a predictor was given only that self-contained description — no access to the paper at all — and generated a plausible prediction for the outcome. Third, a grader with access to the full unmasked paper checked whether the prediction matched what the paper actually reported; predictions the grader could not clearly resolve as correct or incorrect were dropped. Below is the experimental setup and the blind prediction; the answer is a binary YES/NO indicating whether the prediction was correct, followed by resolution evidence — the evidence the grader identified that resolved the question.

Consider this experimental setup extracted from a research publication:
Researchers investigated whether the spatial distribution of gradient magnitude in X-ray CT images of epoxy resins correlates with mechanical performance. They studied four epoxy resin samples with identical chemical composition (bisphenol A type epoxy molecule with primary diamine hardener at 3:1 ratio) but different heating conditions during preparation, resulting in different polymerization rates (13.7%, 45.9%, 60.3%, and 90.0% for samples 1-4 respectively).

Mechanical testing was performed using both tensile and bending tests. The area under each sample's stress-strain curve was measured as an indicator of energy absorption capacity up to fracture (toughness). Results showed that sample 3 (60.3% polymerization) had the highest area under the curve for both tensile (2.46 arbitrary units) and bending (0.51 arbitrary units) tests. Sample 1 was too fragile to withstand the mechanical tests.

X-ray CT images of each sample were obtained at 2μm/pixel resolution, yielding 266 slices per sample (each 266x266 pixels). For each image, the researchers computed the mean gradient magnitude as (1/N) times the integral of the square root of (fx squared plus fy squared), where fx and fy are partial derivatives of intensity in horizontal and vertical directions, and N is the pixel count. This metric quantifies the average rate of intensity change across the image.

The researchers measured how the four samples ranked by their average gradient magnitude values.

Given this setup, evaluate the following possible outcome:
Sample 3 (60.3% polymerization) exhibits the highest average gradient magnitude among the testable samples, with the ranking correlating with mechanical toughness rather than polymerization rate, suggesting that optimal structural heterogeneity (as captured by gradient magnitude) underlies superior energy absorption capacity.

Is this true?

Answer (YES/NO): YES